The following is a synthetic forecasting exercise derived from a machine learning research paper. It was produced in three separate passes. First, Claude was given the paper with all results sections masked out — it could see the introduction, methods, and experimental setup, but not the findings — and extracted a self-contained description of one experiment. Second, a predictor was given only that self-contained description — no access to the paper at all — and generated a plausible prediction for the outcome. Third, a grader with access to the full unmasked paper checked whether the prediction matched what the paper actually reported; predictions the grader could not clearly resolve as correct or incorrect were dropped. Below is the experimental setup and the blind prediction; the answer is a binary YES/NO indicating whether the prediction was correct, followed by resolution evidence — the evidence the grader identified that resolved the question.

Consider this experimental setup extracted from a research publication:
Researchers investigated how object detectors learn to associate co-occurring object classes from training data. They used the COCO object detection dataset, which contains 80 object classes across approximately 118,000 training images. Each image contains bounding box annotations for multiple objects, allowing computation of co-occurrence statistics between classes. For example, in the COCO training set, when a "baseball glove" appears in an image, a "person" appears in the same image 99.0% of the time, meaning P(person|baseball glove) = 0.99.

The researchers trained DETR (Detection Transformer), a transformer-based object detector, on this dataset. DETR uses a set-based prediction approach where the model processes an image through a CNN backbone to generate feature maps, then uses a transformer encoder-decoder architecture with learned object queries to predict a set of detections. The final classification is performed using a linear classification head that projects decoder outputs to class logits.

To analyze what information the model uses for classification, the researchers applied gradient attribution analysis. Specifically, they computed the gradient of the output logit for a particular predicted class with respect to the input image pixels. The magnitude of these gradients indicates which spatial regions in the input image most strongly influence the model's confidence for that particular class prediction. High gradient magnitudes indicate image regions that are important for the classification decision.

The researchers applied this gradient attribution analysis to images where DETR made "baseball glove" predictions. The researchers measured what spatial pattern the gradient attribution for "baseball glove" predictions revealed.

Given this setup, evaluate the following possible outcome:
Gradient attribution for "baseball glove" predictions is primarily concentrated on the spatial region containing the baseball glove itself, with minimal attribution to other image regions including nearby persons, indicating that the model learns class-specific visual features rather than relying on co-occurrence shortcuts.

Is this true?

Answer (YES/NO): NO